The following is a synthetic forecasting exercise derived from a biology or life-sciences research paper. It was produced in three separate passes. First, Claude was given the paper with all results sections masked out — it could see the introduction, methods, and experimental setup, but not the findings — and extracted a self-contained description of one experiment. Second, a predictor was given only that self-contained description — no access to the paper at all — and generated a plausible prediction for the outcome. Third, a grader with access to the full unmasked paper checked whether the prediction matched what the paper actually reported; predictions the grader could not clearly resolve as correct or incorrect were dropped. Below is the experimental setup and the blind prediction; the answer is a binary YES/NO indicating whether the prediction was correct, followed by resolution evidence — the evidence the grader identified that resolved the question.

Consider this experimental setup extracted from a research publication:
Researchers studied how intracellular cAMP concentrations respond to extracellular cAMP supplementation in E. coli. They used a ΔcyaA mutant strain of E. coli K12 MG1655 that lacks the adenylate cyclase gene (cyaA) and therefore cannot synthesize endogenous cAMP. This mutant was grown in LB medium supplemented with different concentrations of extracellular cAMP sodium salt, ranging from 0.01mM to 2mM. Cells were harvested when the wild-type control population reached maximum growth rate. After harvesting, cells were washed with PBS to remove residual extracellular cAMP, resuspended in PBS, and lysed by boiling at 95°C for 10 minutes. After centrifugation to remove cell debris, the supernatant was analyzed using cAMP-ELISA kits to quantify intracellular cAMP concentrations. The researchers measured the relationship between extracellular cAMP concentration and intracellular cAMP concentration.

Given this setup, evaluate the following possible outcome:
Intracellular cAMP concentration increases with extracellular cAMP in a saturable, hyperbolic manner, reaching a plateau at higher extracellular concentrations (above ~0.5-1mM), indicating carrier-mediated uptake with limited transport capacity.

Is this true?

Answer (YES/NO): NO